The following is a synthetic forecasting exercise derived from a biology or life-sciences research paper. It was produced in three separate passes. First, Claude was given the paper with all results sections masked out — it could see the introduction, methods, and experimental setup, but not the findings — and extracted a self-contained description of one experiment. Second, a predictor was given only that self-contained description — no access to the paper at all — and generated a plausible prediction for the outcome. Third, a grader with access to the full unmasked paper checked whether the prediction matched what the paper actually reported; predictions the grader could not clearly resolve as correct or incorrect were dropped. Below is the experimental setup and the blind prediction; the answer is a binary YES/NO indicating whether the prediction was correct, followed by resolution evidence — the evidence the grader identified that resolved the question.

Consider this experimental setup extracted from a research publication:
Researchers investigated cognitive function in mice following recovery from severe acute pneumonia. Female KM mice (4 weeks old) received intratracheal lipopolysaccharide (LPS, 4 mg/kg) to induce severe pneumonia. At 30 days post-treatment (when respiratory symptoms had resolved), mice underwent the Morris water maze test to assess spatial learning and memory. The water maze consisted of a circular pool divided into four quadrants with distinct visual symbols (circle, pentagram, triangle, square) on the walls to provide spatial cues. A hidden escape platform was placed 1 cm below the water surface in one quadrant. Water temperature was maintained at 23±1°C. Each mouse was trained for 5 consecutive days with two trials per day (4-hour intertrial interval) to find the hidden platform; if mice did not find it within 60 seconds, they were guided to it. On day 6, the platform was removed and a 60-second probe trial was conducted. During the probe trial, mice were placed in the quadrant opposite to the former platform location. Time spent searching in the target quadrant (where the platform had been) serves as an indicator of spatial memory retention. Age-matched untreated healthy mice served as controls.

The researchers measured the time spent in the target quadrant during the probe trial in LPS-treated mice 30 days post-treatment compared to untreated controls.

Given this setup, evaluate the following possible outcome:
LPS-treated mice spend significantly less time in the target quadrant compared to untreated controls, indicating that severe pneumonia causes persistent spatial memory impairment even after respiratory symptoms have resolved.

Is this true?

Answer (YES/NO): YES